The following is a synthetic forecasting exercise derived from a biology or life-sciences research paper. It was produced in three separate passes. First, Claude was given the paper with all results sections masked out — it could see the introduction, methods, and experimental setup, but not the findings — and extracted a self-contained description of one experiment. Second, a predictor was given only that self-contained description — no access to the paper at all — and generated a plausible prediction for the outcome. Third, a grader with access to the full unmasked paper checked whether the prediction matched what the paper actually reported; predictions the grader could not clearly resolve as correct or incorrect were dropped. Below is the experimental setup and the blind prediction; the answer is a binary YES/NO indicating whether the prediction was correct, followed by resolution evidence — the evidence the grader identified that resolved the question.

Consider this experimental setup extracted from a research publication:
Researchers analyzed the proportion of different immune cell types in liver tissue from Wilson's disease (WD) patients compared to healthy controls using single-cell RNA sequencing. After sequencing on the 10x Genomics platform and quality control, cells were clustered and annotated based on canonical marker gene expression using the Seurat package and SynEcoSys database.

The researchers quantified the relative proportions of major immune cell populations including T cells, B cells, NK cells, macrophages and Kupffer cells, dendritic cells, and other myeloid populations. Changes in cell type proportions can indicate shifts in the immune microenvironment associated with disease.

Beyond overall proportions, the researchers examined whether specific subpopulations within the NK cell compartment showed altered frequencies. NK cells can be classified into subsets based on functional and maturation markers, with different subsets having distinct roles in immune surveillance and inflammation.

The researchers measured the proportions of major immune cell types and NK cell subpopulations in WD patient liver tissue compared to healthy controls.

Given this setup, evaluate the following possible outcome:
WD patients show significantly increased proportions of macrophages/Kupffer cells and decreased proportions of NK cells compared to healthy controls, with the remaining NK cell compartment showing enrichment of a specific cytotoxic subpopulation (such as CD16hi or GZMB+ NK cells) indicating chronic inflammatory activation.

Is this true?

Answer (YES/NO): NO